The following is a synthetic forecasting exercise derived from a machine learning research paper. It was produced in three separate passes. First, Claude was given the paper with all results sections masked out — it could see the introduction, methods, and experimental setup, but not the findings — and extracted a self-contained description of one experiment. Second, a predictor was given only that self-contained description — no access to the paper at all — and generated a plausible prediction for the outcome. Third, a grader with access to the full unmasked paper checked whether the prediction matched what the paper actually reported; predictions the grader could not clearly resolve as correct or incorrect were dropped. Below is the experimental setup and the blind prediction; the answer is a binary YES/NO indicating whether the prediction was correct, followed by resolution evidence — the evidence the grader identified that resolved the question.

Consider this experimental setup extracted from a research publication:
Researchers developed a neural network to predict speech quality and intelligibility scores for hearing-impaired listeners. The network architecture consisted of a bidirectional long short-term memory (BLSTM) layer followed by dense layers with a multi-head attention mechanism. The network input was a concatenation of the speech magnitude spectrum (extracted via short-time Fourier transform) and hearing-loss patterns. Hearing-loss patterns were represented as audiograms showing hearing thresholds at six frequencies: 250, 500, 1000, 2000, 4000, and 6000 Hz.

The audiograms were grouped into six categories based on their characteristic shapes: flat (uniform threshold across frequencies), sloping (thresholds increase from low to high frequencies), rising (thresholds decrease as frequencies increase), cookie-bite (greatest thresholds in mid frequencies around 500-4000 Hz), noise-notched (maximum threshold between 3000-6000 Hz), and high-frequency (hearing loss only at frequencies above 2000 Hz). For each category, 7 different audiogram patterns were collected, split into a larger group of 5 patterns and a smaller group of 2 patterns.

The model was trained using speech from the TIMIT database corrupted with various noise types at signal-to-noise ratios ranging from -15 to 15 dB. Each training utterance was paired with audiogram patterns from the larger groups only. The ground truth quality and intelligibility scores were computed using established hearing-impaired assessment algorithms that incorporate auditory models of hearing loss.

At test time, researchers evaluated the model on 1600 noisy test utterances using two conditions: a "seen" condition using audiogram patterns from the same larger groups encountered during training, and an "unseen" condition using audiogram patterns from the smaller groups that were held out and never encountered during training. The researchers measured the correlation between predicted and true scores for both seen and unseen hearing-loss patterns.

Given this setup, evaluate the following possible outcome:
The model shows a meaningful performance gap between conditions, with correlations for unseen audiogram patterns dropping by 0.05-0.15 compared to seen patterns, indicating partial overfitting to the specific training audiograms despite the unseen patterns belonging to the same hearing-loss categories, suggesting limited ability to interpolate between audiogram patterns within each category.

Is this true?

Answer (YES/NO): NO